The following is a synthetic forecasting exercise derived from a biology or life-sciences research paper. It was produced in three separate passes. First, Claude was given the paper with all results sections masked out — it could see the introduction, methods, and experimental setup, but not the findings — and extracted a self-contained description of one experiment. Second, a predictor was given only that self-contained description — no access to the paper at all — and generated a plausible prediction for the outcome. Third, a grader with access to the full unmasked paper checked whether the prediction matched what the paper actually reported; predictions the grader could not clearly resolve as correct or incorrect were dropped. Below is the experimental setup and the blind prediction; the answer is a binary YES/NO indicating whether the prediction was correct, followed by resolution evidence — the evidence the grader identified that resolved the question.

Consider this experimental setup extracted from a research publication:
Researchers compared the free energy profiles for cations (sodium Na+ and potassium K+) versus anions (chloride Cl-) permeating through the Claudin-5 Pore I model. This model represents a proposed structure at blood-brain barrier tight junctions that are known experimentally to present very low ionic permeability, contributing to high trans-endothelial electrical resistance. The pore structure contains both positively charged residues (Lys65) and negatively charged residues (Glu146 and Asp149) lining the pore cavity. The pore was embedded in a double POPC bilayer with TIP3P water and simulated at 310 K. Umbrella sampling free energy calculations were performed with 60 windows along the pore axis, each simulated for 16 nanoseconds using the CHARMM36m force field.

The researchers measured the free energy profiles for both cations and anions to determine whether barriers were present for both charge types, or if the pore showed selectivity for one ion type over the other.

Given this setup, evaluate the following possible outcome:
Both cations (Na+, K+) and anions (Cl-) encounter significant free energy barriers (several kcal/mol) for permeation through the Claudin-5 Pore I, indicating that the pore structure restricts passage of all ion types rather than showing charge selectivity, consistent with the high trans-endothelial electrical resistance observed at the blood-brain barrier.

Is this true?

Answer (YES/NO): YES